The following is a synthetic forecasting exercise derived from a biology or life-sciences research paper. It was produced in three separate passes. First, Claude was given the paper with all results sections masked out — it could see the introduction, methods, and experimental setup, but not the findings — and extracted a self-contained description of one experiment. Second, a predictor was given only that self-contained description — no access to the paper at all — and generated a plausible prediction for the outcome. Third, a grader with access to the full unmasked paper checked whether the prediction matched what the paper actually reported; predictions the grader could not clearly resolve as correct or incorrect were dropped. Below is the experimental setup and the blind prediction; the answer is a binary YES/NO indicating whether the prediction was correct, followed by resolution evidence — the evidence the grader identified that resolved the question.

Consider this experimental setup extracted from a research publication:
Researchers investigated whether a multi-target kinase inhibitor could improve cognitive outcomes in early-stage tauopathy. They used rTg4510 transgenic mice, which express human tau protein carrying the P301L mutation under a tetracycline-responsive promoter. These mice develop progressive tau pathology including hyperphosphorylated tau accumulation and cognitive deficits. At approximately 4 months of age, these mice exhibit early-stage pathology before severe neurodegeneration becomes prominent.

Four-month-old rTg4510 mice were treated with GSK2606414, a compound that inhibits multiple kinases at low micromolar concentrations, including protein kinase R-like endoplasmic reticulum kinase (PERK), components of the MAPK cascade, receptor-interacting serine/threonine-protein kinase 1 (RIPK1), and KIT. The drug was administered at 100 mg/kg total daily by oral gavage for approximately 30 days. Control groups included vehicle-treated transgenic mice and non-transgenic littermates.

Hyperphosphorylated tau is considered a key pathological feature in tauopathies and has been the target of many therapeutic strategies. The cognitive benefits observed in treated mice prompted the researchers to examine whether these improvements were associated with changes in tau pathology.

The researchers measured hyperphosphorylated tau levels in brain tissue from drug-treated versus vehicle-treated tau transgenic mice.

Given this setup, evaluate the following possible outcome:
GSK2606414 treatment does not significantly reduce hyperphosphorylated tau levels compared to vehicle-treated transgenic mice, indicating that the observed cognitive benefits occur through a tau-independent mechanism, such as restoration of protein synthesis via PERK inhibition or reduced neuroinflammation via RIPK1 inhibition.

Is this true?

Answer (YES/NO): NO